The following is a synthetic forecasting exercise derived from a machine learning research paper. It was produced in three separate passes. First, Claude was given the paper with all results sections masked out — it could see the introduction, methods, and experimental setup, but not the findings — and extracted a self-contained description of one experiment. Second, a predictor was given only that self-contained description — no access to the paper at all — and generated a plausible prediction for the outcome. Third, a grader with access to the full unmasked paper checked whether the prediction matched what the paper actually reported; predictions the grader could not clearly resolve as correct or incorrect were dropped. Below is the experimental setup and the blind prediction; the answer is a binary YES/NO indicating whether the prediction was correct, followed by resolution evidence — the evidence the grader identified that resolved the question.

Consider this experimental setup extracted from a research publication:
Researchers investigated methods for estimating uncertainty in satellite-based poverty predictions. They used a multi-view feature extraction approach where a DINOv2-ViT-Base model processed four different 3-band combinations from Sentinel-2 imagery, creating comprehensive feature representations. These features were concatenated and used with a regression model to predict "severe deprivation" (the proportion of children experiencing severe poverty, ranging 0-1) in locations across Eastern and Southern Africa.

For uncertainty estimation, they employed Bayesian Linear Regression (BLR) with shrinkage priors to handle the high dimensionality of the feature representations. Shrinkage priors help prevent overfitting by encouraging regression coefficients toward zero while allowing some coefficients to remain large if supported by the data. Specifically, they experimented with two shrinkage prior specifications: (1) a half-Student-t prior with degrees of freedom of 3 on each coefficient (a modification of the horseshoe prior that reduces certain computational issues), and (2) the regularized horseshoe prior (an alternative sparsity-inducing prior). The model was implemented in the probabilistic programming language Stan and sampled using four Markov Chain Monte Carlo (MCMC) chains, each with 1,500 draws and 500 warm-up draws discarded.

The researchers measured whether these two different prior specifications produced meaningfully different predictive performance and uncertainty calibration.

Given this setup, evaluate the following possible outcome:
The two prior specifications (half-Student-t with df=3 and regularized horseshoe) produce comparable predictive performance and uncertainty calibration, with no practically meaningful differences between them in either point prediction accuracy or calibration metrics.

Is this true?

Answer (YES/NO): YES